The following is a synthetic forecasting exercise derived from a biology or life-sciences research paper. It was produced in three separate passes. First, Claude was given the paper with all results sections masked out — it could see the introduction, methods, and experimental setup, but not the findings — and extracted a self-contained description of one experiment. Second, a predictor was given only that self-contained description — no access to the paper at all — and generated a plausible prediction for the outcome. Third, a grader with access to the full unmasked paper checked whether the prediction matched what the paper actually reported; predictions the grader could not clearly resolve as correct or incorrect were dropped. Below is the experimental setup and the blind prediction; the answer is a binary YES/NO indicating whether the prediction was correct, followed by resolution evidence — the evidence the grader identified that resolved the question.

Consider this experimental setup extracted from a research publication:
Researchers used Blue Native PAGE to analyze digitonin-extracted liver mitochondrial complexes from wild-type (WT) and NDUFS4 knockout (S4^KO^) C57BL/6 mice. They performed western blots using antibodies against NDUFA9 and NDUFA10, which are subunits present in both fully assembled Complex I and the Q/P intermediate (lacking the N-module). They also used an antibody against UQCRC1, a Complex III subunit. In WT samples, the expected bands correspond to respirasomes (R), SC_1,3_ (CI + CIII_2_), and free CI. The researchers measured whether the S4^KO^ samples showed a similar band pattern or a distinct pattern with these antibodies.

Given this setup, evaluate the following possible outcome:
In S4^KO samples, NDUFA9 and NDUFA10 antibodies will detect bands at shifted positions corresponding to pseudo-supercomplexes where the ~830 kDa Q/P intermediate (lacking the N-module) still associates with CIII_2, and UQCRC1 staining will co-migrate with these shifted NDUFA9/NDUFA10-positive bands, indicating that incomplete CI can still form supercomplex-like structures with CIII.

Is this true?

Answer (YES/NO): YES